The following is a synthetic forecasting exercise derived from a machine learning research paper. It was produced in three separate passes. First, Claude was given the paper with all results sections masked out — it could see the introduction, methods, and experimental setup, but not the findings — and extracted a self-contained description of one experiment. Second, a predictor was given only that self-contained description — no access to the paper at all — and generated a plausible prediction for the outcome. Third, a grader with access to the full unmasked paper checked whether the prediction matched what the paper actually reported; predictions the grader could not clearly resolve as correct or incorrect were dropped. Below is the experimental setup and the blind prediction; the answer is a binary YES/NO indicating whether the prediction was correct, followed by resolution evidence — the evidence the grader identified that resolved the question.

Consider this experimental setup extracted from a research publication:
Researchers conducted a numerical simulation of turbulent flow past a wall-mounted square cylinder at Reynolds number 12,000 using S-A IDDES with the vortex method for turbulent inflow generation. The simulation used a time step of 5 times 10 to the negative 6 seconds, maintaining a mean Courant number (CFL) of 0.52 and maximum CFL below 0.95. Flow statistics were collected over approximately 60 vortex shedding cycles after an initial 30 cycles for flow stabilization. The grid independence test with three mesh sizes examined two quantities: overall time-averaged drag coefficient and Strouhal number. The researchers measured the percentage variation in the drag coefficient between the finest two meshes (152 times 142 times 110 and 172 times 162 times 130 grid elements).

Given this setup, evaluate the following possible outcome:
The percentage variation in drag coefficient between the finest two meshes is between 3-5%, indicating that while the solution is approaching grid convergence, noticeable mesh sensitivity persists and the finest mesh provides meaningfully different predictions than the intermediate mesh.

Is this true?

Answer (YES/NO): NO